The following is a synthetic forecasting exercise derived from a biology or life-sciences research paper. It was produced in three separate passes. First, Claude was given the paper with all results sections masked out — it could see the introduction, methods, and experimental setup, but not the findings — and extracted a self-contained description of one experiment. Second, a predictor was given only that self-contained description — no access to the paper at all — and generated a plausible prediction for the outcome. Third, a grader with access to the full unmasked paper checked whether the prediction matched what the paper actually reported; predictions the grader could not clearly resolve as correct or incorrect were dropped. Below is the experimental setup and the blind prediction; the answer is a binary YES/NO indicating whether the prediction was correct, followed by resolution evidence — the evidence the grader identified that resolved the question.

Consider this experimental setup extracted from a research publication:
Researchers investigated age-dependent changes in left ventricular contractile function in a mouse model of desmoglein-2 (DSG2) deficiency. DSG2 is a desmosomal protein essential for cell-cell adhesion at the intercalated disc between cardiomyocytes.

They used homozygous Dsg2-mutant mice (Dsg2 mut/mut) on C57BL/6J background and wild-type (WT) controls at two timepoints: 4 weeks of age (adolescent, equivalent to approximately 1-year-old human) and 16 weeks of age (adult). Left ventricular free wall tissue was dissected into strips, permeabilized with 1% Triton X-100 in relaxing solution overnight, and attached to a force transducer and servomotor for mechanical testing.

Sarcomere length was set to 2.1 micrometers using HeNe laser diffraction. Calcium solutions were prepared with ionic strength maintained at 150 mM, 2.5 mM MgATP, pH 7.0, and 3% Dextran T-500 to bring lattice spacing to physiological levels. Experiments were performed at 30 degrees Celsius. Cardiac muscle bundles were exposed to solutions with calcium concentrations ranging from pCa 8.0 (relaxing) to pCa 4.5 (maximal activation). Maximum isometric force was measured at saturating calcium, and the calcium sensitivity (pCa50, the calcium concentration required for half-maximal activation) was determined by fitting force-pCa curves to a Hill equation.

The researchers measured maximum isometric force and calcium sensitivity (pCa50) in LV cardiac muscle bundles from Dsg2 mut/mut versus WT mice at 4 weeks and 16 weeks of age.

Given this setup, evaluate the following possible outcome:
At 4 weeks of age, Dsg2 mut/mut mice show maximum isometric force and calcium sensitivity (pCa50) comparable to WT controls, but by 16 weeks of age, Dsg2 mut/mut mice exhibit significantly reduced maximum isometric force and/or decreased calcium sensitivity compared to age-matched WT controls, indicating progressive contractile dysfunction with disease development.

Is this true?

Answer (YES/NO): NO